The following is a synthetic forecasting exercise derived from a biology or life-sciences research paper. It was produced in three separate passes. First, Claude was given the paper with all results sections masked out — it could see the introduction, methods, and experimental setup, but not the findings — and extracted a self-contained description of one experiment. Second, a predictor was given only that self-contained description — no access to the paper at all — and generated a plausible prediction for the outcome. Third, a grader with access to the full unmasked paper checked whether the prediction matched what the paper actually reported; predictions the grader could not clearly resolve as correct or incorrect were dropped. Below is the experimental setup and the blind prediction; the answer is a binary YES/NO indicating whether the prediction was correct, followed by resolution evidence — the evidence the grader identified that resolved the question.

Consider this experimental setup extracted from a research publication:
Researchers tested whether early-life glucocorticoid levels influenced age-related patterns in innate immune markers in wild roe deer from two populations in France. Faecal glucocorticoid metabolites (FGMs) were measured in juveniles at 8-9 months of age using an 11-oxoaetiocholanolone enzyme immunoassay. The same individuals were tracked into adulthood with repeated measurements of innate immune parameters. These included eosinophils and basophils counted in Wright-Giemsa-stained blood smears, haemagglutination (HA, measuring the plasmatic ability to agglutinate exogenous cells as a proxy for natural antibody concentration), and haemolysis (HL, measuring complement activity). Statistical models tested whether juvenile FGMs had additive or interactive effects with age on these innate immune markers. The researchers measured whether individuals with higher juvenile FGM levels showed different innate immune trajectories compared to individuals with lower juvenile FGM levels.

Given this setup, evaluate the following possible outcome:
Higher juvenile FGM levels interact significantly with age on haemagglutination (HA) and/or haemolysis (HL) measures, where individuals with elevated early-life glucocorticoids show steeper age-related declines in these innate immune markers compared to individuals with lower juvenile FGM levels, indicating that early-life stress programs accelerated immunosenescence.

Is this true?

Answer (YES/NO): NO